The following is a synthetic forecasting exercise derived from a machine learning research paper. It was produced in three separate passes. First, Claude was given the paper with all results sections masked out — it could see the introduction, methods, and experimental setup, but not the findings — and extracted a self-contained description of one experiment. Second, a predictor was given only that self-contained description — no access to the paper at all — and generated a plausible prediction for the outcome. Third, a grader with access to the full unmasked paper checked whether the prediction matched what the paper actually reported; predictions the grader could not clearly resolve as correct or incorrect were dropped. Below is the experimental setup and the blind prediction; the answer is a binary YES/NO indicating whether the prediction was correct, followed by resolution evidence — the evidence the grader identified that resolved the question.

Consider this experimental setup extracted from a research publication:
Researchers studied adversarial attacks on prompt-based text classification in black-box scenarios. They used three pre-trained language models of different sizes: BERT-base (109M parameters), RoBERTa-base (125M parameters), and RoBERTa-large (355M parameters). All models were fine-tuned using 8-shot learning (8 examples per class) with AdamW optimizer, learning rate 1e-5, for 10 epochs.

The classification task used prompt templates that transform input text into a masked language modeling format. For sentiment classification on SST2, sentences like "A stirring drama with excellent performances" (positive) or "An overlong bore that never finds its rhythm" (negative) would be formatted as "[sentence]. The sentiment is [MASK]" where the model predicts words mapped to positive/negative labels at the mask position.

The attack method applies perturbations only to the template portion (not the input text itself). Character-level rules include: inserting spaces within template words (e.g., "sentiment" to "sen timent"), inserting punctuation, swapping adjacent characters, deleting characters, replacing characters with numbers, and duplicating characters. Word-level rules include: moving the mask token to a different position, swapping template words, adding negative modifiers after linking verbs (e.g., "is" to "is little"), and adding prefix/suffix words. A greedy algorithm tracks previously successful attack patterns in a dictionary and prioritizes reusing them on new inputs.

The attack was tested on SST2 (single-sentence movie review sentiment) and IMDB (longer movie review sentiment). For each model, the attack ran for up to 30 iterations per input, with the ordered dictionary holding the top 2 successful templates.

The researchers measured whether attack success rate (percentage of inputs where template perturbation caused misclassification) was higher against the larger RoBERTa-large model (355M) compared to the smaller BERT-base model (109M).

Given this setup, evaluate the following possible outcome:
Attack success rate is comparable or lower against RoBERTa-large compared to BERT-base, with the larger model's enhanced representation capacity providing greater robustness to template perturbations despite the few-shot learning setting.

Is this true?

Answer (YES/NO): YES